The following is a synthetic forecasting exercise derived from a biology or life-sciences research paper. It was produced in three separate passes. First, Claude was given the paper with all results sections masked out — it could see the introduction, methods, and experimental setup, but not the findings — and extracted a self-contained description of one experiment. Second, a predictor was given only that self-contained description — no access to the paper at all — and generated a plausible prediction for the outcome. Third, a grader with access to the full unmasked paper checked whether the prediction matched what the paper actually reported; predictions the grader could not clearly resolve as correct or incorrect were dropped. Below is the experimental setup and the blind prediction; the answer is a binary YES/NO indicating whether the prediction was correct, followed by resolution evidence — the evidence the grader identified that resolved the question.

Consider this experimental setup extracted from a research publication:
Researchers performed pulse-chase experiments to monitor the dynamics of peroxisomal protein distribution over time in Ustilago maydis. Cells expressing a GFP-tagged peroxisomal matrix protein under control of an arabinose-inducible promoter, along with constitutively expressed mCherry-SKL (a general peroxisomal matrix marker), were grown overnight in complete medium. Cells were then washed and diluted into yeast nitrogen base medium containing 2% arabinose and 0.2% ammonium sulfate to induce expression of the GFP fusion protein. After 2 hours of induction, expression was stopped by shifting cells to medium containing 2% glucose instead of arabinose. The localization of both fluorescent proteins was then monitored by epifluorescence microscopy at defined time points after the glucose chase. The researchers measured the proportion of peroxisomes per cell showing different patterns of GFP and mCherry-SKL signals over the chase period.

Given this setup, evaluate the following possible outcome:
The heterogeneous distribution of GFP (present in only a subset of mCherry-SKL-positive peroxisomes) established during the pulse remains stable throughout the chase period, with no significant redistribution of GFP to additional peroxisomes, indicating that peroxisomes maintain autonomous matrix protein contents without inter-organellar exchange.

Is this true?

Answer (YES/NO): NO